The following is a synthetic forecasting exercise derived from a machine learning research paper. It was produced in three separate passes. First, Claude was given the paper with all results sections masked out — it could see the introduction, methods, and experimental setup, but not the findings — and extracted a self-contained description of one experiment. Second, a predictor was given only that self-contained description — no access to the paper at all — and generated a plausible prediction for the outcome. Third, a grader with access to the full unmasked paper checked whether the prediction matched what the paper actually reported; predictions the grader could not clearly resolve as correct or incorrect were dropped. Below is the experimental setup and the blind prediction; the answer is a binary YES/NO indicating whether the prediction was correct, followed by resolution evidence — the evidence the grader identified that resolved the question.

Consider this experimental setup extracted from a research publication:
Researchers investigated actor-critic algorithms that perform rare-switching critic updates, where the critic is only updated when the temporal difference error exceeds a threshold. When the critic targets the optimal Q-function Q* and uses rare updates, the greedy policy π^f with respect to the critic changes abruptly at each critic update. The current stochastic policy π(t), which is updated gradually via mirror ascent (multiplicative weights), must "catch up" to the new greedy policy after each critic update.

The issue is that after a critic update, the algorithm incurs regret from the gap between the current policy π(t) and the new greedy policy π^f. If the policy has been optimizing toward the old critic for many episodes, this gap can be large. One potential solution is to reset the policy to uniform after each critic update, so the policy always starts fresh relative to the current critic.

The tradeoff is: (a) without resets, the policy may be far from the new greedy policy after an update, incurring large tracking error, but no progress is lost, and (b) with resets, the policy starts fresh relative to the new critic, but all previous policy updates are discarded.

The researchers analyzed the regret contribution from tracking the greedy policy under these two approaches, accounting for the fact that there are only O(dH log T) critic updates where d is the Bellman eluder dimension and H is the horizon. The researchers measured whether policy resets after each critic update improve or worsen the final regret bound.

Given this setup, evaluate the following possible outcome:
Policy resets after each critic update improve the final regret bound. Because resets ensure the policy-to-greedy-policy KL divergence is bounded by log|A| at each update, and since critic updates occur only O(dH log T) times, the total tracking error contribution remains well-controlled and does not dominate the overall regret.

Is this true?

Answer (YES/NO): YES